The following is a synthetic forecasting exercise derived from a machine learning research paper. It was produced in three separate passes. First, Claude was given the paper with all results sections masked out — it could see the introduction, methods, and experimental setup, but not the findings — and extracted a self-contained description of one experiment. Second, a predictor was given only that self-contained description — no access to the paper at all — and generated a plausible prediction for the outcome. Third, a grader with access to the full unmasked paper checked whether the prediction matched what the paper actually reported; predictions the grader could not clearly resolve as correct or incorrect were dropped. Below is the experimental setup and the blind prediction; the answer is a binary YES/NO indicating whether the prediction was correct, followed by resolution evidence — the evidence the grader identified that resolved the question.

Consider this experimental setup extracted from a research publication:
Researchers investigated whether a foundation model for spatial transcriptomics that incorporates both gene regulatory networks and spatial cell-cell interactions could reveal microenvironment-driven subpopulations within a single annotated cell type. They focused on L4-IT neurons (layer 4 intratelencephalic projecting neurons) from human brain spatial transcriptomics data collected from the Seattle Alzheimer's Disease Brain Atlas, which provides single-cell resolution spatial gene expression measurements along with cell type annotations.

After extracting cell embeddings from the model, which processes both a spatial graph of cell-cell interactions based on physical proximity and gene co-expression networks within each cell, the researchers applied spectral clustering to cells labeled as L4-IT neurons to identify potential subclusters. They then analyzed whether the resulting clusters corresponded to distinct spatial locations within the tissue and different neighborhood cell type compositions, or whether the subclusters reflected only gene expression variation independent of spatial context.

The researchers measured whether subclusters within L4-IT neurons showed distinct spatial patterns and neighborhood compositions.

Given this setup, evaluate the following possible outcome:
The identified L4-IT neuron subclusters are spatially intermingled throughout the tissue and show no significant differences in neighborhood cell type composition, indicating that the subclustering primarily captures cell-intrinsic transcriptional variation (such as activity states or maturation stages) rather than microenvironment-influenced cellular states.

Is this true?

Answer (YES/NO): NO